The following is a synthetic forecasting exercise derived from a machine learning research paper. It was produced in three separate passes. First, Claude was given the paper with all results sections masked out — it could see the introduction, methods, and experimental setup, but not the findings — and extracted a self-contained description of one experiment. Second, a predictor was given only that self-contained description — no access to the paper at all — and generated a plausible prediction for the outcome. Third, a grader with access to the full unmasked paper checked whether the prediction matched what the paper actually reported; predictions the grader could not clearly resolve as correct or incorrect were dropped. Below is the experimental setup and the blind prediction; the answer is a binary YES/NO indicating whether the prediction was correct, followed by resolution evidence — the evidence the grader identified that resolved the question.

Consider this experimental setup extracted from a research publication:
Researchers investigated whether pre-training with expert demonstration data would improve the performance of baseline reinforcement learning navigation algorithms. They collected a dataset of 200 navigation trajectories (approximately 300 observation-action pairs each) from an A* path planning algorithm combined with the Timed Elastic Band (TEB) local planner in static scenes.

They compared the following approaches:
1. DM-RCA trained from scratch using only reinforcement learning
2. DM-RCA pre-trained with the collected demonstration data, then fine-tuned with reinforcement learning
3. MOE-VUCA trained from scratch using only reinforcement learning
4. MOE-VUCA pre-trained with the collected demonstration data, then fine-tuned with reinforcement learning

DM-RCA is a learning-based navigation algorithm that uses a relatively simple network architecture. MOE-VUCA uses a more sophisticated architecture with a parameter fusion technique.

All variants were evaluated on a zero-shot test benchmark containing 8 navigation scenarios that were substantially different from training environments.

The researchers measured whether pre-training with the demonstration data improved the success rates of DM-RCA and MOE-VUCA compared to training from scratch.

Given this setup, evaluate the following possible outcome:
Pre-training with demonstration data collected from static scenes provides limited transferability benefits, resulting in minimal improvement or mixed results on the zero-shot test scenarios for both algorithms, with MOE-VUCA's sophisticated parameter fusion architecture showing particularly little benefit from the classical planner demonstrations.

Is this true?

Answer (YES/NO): YES